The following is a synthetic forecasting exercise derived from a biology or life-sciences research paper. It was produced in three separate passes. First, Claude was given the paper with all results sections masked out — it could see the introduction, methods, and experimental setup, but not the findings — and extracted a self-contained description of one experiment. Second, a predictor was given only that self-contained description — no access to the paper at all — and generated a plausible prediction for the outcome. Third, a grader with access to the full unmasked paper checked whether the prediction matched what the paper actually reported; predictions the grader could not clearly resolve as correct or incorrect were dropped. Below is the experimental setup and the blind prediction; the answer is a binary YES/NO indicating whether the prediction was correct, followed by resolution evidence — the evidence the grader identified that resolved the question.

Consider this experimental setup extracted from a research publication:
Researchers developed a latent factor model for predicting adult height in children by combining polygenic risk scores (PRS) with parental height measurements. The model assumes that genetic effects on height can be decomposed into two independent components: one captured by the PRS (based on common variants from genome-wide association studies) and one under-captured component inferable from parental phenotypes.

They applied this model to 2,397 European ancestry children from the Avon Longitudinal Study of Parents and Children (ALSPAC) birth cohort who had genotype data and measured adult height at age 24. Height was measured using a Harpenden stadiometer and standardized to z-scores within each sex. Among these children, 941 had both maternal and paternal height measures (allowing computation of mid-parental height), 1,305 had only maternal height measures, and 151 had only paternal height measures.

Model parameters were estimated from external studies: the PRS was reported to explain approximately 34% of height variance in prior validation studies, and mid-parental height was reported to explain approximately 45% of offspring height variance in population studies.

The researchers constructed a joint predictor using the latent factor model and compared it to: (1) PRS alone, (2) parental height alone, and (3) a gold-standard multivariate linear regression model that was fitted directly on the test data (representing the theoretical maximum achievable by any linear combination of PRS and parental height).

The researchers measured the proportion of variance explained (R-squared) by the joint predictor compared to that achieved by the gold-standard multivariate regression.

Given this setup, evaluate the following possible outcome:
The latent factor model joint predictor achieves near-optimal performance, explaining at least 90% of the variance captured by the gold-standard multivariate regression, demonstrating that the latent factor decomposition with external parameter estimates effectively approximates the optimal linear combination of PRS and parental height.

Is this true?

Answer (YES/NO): YES